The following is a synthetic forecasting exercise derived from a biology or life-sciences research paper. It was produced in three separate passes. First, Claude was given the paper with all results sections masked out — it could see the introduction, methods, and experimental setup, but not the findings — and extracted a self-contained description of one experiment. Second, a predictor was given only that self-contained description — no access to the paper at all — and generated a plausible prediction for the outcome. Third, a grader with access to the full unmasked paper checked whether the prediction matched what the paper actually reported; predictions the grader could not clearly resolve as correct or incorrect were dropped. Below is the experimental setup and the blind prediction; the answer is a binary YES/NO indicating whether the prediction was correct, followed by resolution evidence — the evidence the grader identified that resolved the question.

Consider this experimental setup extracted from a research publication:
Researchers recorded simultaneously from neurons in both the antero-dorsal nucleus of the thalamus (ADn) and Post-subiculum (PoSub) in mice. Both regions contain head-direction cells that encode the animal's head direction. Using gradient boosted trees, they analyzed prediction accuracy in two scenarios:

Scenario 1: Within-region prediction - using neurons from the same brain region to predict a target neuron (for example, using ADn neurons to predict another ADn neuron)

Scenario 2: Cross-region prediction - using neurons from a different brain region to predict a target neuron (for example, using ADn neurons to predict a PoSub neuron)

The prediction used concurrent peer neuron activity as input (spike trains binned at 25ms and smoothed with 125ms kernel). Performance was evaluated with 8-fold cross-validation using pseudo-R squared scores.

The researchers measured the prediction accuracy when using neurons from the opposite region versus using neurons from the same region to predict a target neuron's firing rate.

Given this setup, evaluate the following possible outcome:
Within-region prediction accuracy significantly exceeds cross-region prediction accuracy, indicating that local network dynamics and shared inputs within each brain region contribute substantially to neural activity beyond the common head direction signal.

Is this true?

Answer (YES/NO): NO